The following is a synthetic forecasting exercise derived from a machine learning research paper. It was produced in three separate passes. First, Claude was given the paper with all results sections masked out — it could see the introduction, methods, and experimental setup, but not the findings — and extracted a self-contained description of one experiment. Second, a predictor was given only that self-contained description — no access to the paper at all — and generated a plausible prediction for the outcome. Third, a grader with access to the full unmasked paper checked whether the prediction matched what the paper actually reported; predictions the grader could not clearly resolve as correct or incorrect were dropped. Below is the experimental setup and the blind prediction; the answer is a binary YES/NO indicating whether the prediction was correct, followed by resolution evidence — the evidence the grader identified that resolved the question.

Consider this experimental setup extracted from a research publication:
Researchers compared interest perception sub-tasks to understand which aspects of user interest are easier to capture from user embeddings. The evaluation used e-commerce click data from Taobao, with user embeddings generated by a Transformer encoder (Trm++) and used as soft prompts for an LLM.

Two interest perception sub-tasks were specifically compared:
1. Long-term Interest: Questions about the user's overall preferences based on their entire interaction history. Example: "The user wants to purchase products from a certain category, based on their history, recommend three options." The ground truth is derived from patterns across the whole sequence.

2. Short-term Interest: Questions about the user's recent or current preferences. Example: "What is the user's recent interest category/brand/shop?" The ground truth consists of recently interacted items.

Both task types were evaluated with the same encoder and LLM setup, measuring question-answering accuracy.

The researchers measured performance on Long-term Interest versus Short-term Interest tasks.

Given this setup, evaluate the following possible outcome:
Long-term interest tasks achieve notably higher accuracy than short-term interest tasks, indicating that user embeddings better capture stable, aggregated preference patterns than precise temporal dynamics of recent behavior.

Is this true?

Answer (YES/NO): YES